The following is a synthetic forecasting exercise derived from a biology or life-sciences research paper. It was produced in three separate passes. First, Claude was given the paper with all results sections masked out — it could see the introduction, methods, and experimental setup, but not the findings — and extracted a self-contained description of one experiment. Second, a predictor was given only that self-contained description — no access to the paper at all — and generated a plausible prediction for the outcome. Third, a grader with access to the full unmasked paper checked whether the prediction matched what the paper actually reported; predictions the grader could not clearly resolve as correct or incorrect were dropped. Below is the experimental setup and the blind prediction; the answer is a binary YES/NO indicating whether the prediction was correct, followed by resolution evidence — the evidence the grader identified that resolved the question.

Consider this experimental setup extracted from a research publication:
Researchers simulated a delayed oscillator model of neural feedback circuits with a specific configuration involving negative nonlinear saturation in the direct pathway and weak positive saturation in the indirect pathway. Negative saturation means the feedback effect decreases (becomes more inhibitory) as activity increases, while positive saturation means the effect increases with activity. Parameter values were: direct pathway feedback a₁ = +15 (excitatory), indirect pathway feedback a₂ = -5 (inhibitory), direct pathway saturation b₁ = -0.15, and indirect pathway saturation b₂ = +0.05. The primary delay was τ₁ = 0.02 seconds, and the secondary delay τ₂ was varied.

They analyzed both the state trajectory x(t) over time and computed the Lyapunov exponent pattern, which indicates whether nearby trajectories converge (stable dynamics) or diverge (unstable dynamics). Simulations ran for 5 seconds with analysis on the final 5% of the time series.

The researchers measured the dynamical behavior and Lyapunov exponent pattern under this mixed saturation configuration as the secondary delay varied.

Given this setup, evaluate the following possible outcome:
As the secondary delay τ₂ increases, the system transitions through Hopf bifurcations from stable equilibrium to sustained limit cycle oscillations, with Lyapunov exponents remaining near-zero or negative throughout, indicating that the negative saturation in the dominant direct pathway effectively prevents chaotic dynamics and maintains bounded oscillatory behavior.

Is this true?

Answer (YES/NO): NO